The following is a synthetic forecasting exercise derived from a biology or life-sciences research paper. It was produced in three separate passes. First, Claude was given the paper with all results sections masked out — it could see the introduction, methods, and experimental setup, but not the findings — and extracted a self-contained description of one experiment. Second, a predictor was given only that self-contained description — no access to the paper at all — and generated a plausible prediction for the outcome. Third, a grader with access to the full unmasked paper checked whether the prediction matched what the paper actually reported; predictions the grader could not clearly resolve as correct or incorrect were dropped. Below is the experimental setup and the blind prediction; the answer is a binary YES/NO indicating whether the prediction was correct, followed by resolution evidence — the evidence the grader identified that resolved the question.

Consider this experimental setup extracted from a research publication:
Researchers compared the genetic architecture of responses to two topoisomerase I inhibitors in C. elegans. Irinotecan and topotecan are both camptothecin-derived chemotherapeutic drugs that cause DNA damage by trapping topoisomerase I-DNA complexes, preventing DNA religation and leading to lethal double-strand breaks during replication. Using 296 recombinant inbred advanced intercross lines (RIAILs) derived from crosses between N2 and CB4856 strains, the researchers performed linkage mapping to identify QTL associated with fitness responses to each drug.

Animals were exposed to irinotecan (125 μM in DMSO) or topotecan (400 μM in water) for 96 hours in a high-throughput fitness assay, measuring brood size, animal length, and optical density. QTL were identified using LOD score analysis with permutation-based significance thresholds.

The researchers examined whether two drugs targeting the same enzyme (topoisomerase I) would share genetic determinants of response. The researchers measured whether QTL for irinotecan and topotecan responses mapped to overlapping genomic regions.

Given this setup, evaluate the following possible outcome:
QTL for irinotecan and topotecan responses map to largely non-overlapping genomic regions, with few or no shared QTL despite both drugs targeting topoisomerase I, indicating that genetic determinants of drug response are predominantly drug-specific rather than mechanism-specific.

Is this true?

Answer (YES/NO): NO